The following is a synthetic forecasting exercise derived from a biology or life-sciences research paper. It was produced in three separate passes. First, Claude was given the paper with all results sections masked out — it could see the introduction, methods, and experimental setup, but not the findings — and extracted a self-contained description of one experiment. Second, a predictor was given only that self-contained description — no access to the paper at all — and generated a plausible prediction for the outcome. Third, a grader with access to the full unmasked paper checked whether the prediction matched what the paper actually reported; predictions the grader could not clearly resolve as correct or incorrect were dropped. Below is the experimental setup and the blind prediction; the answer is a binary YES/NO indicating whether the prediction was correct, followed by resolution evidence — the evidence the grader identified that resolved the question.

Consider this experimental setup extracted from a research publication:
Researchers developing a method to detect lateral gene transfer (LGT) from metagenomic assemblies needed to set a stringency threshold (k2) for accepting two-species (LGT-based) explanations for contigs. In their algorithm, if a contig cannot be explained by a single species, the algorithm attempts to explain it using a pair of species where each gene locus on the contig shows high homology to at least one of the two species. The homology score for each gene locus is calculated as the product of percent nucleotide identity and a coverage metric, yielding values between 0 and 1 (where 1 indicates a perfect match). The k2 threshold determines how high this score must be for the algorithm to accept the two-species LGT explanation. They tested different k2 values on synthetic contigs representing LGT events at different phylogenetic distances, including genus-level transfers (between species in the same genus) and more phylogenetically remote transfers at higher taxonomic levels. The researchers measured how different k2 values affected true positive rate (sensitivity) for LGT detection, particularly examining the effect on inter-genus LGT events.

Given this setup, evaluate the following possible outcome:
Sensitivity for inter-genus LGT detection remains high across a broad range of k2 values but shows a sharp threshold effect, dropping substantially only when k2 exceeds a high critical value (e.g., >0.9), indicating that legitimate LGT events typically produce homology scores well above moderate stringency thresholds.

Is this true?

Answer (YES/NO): NO